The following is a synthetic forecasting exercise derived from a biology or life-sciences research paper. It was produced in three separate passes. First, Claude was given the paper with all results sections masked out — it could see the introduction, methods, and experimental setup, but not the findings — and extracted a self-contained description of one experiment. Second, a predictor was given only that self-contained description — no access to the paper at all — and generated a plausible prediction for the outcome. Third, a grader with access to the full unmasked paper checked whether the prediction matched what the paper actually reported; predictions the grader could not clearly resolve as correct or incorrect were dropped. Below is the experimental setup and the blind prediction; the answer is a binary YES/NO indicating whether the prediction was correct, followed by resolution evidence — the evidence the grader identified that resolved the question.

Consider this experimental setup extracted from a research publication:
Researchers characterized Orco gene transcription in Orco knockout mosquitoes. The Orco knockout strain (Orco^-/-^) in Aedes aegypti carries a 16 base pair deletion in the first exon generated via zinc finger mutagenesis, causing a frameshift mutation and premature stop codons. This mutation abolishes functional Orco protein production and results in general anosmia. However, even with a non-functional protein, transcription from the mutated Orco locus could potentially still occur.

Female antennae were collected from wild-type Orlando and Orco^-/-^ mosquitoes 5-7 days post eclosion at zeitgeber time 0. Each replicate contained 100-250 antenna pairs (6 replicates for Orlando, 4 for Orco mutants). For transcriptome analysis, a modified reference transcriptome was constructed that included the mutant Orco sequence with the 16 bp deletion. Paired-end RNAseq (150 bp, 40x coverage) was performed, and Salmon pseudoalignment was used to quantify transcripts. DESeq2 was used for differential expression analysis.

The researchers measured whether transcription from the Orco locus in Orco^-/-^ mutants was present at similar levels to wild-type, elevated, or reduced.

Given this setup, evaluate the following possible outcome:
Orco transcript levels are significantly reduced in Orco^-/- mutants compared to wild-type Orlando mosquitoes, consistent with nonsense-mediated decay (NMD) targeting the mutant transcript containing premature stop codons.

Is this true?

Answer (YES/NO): YES